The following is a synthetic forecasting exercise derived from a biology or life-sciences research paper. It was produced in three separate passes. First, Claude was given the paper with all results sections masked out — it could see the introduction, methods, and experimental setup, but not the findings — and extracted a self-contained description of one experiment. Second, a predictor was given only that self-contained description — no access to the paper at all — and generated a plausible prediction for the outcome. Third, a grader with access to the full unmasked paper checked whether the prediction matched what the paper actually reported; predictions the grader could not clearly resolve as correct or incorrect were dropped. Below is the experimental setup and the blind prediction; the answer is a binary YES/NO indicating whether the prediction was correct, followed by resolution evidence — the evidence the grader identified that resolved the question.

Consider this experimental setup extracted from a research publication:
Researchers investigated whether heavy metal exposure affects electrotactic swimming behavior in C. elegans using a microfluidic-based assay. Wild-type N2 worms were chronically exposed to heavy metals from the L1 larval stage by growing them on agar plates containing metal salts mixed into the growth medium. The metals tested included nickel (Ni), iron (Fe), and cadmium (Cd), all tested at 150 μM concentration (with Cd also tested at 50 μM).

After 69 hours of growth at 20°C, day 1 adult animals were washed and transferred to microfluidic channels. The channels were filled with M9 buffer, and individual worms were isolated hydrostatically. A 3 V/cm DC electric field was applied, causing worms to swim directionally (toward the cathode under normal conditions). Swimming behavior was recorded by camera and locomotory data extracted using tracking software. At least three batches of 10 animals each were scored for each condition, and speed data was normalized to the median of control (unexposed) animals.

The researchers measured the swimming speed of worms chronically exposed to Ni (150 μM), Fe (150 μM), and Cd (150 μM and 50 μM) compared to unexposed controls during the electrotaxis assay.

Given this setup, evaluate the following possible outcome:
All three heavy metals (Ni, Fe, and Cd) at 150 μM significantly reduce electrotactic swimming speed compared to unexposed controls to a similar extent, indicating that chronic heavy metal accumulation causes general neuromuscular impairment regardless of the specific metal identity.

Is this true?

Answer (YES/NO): NO